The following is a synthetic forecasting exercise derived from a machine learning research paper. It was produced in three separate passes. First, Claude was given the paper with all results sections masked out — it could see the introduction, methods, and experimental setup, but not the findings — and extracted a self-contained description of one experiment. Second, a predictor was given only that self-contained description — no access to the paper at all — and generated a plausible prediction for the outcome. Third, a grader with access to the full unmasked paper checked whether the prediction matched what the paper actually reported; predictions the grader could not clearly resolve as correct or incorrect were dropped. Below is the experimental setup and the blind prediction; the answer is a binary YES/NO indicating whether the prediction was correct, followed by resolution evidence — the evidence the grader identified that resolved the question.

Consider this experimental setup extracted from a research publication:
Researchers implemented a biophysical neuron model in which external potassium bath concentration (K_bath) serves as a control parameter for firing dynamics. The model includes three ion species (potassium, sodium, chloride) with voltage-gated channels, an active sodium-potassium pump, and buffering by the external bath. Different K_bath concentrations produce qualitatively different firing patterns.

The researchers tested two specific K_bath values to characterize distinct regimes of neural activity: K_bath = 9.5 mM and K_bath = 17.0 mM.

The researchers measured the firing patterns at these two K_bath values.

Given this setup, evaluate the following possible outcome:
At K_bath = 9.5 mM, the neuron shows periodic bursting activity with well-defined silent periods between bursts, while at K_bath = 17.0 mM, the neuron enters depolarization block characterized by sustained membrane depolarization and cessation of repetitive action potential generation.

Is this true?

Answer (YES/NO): NO